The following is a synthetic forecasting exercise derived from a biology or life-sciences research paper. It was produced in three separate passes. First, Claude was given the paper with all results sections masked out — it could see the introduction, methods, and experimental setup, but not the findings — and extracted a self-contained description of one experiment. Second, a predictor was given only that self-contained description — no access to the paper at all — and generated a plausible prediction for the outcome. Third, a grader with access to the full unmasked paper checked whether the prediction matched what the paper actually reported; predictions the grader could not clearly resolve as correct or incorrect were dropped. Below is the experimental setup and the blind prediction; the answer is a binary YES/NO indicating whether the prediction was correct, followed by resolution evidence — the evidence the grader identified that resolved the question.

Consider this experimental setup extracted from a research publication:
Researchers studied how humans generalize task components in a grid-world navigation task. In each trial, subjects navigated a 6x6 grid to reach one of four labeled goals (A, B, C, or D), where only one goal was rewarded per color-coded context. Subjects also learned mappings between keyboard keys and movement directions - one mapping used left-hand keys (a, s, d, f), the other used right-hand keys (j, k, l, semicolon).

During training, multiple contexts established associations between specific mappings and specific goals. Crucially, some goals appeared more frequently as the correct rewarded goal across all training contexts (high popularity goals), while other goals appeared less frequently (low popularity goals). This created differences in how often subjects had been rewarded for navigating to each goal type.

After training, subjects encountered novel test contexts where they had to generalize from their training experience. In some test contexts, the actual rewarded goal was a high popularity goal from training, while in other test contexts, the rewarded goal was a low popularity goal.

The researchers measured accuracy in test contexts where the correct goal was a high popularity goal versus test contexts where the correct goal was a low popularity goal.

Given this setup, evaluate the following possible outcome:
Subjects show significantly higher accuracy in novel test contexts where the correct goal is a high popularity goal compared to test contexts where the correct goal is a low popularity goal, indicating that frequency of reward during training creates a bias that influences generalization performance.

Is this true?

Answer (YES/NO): YES